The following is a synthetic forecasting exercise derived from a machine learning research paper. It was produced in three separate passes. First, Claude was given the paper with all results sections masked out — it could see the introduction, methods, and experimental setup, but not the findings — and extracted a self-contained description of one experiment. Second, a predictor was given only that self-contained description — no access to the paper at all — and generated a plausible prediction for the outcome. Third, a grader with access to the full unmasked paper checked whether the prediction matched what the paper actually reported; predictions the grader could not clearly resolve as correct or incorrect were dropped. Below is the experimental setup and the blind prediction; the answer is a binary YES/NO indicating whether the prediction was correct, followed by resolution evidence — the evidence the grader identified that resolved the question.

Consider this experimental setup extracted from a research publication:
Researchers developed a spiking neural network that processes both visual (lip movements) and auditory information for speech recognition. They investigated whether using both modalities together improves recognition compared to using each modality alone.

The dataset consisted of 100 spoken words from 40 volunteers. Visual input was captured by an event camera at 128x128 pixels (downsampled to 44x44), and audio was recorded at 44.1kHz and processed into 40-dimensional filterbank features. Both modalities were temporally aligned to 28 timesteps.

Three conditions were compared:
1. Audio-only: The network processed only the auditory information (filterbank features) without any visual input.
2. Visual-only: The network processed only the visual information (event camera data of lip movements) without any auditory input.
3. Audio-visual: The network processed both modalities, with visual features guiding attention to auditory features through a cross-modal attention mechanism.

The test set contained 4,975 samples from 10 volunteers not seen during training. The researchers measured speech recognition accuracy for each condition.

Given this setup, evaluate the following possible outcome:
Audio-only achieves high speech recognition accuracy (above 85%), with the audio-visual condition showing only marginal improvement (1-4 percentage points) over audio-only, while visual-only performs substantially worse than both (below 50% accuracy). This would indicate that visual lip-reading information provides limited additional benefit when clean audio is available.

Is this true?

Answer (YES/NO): NO